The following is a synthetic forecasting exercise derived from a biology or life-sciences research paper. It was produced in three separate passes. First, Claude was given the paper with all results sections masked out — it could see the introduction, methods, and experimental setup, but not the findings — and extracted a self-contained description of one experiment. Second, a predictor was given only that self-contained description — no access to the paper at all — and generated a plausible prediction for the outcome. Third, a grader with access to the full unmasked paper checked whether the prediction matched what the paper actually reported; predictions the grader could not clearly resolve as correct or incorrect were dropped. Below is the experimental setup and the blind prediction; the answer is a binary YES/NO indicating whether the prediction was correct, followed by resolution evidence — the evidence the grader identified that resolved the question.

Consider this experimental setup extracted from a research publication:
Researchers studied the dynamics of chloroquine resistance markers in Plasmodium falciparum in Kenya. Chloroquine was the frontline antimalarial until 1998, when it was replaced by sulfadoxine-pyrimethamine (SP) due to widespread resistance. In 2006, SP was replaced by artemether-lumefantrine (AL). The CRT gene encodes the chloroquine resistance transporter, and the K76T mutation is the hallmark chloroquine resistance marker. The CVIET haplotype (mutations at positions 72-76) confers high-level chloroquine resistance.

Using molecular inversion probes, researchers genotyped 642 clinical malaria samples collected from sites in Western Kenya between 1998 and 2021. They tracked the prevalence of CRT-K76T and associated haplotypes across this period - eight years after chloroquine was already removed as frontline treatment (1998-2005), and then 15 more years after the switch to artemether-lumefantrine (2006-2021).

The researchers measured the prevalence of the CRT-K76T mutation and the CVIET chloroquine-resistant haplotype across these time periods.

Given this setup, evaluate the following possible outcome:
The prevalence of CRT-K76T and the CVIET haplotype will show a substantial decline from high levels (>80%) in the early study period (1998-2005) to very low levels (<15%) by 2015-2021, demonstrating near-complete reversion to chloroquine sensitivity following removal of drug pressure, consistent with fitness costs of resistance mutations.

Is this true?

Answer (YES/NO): NO